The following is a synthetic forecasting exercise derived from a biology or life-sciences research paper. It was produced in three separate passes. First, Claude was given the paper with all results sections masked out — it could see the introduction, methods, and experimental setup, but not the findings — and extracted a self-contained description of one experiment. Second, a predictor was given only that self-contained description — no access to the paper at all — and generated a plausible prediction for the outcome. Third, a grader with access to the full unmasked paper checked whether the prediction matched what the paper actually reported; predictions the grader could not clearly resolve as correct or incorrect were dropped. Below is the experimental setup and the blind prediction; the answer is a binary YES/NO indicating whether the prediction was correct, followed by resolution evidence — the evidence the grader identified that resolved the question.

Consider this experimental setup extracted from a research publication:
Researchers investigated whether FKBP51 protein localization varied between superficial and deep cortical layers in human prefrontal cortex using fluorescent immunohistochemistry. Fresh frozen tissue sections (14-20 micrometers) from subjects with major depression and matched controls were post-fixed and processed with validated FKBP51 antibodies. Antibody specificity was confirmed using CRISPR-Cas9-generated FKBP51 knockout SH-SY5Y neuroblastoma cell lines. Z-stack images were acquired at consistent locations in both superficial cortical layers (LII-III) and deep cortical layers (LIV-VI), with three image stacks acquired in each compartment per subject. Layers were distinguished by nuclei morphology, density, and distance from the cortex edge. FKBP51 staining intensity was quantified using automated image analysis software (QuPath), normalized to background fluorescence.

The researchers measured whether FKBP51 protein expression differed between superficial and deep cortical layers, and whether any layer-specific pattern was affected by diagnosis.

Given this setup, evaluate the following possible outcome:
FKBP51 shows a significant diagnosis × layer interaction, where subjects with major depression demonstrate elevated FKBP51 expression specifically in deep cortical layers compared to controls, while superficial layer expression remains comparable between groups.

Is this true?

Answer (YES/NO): NO